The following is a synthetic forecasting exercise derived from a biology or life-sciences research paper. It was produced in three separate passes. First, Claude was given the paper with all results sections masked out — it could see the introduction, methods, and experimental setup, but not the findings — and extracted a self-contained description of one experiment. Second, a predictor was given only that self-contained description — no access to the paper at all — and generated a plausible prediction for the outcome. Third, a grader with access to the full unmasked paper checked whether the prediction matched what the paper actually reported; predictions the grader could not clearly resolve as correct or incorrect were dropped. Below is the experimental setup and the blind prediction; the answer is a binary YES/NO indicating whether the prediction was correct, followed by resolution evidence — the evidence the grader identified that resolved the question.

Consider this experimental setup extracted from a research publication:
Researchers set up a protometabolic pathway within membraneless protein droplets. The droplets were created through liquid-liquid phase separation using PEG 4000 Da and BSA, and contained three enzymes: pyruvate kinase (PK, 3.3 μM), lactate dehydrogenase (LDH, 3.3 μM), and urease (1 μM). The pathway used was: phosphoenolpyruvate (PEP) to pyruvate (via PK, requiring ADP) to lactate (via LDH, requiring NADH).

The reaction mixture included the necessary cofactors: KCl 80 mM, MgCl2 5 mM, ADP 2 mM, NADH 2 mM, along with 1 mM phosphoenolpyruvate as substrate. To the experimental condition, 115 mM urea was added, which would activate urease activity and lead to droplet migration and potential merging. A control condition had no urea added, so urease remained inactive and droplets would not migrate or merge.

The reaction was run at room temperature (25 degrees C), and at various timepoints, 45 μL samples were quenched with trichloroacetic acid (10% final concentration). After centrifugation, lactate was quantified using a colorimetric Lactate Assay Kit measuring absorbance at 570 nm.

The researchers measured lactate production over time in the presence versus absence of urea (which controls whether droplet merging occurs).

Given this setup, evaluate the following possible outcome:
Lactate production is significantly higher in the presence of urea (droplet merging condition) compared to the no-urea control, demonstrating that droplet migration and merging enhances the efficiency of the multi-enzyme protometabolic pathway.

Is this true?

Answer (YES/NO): NO